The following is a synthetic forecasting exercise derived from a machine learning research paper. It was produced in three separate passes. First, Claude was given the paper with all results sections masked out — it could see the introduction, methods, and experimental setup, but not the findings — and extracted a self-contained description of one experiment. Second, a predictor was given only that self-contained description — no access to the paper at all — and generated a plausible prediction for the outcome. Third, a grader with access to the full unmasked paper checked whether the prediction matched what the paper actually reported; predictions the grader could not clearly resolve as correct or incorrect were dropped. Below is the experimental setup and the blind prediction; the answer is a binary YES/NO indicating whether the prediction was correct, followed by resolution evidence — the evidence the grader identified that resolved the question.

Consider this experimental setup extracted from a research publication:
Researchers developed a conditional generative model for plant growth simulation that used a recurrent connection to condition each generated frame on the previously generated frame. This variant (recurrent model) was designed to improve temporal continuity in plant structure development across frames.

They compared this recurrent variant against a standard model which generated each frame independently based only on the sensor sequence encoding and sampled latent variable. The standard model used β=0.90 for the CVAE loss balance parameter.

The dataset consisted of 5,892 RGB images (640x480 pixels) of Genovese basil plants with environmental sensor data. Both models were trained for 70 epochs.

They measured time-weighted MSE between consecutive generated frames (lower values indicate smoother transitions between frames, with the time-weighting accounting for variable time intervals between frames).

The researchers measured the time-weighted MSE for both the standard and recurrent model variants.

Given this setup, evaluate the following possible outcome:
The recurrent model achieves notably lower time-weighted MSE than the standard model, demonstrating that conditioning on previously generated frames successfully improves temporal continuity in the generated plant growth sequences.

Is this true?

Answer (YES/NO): NO